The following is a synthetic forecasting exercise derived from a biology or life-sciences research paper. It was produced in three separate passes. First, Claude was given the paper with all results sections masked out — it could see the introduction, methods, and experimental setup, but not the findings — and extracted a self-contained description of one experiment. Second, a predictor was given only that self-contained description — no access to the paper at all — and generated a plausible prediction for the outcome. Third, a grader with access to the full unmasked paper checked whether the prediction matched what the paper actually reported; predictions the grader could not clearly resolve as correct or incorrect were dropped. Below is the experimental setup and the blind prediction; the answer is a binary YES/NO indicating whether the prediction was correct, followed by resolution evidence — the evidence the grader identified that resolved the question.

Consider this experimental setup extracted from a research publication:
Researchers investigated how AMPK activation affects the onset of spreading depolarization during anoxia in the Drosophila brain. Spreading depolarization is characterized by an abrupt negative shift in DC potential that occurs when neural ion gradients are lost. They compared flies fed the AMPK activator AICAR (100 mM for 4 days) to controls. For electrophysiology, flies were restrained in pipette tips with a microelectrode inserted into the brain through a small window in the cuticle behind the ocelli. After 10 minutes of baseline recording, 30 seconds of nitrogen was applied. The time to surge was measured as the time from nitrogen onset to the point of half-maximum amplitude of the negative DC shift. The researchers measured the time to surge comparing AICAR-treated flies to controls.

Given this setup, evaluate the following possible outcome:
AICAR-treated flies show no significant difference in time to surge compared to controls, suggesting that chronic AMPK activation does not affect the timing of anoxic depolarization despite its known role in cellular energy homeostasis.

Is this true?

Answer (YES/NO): YES